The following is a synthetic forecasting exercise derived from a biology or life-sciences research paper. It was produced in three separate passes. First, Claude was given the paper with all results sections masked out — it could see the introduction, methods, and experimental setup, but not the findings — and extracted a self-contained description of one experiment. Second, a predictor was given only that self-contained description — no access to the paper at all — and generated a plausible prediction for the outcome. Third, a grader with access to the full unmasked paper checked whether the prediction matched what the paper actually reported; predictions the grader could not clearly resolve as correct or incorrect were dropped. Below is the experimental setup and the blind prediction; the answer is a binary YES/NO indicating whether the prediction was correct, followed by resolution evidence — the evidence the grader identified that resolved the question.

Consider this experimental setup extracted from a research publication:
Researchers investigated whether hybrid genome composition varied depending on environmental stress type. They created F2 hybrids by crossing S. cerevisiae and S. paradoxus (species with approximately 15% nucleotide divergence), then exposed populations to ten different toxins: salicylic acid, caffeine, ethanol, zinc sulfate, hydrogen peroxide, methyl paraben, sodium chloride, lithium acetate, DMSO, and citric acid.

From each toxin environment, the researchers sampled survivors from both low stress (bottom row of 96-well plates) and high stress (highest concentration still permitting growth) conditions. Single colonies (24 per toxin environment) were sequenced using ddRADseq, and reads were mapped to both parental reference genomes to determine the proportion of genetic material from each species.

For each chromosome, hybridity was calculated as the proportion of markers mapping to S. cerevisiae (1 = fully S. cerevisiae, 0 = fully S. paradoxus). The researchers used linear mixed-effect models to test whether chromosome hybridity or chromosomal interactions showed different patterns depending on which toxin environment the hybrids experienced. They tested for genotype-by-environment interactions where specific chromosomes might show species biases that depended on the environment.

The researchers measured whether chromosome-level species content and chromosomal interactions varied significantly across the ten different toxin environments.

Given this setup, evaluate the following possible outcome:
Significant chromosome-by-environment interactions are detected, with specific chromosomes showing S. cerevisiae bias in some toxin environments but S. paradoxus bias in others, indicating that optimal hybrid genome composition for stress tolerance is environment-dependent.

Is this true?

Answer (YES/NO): YES